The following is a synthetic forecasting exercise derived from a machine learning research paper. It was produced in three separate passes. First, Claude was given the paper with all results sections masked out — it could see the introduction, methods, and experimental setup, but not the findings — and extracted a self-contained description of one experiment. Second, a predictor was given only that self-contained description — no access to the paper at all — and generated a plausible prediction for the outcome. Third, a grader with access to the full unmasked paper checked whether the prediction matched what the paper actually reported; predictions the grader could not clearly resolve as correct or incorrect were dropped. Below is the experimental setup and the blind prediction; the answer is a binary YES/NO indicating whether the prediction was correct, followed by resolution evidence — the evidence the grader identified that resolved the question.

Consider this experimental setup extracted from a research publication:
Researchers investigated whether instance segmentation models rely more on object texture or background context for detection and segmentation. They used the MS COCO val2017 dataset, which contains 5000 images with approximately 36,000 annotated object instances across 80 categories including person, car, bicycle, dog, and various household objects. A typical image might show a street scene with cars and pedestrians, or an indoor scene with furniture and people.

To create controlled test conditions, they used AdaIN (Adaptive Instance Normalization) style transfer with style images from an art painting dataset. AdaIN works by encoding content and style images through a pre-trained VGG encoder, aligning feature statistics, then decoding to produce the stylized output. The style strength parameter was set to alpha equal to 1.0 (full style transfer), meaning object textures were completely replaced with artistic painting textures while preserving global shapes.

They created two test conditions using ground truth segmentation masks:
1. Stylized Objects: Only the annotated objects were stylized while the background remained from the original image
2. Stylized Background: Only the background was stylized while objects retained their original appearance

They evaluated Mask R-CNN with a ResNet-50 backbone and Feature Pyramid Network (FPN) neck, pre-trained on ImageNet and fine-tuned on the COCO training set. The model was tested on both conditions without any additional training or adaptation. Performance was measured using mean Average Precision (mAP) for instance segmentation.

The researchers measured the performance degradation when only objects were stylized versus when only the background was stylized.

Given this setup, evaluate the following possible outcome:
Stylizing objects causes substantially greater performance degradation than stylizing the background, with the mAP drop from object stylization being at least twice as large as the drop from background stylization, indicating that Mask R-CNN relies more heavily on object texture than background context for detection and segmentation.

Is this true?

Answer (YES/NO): YES